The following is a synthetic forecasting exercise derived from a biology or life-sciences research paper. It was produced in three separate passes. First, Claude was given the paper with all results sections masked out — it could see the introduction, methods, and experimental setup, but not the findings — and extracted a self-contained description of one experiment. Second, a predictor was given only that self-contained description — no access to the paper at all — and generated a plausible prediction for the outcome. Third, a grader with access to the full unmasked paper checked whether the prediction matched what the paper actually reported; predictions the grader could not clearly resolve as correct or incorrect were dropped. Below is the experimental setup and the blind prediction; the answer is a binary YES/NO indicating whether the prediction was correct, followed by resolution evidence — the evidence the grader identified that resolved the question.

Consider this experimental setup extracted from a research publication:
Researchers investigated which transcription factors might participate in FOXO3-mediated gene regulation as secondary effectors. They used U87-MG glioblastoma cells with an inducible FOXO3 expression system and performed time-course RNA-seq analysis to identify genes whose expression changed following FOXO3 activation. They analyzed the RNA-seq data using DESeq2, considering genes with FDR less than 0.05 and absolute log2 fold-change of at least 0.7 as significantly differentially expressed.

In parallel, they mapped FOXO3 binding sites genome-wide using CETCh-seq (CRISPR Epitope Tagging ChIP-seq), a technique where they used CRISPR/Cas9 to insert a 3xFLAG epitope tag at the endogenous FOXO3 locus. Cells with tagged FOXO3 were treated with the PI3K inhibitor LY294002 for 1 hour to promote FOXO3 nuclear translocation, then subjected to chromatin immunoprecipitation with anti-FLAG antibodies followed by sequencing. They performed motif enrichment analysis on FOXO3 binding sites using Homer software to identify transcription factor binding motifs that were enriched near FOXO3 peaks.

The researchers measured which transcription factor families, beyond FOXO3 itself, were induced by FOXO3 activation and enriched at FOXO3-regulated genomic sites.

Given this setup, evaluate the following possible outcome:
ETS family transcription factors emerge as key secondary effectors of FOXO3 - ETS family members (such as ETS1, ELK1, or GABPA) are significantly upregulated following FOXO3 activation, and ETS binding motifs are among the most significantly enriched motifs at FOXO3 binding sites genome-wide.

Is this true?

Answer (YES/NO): NO